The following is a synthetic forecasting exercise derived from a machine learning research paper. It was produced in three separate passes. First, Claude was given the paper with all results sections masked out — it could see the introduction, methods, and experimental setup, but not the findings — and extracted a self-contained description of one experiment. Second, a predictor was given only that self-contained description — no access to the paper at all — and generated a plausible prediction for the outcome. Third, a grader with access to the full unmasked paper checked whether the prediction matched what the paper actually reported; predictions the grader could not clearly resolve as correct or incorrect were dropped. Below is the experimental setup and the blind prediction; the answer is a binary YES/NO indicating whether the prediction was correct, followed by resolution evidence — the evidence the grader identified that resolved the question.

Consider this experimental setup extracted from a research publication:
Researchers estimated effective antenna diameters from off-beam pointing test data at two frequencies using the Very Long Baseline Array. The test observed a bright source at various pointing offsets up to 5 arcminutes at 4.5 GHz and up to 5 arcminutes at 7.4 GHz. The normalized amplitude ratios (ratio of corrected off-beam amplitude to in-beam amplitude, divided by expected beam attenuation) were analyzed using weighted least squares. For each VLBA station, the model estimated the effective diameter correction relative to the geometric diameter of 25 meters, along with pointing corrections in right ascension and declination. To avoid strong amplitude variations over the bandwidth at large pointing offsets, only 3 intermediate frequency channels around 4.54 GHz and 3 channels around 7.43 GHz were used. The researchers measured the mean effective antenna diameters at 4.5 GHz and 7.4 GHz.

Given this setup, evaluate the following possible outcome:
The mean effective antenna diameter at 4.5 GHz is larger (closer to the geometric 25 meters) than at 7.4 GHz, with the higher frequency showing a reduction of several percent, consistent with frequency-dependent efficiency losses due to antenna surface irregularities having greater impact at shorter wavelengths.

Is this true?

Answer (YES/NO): NO